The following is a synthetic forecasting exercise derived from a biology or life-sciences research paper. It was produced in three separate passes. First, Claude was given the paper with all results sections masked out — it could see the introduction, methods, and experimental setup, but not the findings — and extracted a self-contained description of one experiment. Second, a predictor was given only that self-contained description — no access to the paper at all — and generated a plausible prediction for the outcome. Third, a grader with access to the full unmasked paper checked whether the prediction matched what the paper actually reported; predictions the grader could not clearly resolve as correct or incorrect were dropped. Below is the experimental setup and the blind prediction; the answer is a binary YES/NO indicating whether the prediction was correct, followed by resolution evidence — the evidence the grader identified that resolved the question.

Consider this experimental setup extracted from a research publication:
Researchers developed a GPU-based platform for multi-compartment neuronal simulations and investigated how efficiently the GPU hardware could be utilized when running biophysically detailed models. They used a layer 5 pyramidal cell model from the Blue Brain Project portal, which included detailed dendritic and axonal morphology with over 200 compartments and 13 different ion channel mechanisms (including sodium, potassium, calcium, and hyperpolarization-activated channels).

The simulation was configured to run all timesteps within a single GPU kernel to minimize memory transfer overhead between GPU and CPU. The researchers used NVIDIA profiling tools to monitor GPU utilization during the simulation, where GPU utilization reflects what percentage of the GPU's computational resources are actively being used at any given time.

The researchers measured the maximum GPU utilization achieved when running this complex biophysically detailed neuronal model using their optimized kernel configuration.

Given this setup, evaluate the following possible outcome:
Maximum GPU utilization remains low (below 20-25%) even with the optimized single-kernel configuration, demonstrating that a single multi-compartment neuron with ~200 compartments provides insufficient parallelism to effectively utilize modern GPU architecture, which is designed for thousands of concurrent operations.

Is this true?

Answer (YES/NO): YES